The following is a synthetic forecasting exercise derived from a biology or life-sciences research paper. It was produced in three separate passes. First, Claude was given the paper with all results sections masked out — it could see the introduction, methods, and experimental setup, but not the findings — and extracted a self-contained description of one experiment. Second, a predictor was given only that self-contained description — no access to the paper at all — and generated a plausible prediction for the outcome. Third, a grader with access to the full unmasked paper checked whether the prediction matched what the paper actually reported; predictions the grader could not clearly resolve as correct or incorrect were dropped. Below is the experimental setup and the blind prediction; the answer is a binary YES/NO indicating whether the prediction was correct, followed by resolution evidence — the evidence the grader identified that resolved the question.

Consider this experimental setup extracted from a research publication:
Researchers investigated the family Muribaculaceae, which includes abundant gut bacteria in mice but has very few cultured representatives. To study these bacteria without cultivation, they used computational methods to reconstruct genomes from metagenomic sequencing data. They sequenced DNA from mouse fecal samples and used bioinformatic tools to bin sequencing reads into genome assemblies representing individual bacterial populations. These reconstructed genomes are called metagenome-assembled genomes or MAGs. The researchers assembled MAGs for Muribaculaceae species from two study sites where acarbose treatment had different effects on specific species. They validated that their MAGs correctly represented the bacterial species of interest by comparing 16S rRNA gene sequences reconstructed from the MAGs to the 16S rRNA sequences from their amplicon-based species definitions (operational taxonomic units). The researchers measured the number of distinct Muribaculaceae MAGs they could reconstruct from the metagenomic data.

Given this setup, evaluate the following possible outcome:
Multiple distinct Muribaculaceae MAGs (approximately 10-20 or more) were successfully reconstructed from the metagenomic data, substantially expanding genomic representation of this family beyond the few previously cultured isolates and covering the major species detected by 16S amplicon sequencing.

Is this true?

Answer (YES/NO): NO